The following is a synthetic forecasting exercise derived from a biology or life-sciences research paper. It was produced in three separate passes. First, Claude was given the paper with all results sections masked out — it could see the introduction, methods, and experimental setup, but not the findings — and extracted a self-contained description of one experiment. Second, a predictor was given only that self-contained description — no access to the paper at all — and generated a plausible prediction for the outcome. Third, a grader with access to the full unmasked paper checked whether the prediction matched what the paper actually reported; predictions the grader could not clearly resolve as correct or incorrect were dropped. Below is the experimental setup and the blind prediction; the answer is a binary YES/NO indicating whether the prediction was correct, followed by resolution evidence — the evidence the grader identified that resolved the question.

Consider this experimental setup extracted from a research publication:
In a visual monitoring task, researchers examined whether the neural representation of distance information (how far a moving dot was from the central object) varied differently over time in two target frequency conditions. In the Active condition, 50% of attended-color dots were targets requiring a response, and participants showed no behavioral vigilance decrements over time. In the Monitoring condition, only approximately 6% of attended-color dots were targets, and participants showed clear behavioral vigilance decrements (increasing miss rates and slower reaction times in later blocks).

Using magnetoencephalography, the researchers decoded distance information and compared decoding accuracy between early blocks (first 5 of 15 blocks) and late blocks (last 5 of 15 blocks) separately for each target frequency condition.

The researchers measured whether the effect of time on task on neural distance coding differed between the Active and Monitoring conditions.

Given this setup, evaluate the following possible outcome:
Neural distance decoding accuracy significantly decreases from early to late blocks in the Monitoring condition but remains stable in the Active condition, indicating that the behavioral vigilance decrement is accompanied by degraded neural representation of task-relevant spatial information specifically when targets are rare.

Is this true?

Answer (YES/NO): NO